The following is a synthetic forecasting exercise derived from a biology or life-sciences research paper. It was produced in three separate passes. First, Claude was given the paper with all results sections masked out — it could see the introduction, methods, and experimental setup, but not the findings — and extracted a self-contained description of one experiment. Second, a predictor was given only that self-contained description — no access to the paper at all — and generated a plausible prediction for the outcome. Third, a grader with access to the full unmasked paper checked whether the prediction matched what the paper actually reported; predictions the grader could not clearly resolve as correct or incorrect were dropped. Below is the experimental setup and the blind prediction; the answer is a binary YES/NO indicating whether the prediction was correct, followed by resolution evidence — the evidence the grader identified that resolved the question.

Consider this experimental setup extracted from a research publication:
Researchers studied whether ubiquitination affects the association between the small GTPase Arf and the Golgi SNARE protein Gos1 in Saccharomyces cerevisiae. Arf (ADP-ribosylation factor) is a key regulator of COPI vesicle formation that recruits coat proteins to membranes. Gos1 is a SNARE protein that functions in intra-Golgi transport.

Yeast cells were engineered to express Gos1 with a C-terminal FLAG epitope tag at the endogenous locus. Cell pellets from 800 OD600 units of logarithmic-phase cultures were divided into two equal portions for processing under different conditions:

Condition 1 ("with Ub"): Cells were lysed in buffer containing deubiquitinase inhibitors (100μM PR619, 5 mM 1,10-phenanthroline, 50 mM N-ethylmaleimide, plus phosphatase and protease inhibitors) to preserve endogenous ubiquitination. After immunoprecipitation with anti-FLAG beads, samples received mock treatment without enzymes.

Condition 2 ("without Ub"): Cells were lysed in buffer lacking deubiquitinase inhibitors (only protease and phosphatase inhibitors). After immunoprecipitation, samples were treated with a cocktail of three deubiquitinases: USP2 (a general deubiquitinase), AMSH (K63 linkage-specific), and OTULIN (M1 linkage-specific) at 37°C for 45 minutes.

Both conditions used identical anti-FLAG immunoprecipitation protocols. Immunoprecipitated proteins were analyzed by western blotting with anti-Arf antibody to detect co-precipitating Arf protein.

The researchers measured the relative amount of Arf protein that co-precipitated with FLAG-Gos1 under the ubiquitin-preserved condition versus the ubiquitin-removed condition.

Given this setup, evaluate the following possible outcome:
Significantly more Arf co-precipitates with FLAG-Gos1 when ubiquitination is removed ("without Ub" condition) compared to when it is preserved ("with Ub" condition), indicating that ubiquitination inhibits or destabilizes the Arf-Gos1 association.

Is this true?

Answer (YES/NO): NO